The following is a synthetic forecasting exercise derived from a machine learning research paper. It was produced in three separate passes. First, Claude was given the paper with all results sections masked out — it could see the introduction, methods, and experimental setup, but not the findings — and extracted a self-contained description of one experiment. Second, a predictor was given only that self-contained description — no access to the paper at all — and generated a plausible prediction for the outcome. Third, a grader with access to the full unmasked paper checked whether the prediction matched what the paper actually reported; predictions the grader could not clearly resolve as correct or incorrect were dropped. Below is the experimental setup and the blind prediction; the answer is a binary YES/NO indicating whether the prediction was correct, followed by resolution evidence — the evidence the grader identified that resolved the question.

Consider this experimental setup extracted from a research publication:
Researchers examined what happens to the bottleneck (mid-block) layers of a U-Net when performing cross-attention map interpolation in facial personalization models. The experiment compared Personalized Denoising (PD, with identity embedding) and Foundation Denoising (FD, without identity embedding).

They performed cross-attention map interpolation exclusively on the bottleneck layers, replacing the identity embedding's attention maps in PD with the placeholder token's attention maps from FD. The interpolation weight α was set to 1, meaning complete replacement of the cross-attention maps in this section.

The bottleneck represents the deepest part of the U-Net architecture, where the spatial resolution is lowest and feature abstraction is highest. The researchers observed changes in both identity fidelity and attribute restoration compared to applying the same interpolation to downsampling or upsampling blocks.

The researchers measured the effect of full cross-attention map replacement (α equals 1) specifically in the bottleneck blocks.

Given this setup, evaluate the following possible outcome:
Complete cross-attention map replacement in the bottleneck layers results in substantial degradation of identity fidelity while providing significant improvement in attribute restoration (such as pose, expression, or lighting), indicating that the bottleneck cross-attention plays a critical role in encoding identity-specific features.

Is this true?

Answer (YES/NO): NO